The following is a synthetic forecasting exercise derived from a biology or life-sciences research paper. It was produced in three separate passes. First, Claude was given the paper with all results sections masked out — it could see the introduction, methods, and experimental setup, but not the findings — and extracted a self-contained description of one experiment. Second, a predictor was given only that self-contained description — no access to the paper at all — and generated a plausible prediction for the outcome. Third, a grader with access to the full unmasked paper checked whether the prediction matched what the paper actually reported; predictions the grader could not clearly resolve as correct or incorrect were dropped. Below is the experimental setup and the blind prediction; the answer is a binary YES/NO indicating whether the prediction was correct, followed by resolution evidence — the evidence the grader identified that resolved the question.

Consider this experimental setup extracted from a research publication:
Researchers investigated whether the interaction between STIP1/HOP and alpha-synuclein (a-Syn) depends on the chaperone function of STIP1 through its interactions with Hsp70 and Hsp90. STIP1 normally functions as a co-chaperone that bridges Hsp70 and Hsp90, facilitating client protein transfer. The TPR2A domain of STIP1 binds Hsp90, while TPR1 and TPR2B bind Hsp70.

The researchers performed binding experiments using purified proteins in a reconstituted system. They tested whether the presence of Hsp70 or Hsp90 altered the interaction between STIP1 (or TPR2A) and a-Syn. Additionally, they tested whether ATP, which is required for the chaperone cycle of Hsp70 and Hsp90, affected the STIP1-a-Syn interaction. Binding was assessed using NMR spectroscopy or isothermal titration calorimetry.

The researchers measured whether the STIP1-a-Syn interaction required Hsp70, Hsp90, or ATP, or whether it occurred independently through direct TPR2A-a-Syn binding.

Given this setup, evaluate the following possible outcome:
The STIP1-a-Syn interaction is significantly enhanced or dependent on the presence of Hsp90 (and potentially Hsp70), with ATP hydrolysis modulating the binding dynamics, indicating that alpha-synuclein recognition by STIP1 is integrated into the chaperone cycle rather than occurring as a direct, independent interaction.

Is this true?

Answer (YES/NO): NO